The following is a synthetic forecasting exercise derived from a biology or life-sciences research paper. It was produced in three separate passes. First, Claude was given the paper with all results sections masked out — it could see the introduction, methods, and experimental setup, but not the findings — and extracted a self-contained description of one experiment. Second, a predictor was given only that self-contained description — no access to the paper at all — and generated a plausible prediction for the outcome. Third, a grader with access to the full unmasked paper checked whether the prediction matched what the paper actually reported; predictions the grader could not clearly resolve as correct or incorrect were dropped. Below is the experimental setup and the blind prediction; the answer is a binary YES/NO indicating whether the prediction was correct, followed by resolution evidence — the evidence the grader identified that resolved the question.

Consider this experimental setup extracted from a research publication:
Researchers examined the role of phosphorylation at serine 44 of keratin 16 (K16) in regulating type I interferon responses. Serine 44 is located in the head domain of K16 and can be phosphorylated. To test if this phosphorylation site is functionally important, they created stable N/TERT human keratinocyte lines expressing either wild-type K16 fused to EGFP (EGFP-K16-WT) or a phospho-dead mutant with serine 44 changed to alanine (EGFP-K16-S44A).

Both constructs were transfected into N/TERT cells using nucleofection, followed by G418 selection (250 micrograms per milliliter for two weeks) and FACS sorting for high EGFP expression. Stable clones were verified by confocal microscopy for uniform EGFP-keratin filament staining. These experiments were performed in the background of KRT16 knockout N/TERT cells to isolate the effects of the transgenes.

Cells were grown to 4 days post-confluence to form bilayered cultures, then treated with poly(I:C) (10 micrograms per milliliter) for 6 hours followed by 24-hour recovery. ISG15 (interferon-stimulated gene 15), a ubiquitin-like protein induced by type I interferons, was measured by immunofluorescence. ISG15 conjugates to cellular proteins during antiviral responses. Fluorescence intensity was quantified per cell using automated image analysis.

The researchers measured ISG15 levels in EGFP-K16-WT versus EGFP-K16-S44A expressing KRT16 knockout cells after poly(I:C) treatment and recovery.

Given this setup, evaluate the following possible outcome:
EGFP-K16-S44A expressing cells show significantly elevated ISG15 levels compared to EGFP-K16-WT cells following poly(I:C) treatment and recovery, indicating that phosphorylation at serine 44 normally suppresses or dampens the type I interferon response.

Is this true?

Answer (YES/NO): YES